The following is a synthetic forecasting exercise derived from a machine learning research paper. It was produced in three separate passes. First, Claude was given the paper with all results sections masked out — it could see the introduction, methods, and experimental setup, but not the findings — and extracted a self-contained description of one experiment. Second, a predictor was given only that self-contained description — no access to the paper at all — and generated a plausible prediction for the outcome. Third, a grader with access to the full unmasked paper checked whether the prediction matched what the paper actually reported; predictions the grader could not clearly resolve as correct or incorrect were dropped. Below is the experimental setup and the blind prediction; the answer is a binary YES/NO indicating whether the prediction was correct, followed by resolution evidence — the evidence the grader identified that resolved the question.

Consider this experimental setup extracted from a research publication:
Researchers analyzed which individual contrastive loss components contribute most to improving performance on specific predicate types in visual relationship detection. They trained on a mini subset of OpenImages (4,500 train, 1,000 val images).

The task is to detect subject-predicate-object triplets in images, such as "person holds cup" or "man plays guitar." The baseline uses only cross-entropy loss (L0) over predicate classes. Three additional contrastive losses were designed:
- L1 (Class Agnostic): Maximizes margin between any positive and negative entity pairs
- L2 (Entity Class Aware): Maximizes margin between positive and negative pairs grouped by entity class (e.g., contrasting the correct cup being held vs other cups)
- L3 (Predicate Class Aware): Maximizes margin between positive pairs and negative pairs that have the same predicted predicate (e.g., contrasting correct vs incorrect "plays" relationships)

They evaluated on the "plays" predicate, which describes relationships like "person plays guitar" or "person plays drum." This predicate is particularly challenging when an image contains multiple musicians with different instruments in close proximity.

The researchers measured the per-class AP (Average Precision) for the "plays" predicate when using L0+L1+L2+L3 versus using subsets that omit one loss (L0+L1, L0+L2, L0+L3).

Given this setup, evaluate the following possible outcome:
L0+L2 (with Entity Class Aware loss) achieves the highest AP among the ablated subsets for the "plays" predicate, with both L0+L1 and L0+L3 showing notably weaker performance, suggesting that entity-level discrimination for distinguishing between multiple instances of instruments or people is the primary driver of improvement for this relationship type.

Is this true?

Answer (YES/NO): NO